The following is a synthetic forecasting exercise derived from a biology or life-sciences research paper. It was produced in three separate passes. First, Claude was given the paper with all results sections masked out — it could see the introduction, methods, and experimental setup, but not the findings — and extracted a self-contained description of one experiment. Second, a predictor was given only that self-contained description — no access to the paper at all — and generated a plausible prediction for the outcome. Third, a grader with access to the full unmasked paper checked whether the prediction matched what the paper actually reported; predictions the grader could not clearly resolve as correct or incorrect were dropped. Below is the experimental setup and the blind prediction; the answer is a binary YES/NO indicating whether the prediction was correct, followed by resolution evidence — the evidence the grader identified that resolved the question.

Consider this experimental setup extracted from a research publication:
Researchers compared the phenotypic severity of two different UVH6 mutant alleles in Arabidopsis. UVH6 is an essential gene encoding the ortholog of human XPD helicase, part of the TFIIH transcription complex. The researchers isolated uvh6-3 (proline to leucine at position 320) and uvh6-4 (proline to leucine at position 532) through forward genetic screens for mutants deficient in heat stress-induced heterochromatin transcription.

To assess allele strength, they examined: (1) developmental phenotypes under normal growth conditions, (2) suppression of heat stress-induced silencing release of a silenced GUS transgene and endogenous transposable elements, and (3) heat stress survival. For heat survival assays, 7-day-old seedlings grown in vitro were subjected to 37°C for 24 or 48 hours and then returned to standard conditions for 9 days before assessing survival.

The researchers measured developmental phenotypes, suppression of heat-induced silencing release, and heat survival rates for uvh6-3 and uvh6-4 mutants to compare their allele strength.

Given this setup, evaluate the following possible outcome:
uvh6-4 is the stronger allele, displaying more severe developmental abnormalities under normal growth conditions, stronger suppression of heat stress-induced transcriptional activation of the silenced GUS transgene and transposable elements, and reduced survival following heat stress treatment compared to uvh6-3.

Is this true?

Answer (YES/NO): YES